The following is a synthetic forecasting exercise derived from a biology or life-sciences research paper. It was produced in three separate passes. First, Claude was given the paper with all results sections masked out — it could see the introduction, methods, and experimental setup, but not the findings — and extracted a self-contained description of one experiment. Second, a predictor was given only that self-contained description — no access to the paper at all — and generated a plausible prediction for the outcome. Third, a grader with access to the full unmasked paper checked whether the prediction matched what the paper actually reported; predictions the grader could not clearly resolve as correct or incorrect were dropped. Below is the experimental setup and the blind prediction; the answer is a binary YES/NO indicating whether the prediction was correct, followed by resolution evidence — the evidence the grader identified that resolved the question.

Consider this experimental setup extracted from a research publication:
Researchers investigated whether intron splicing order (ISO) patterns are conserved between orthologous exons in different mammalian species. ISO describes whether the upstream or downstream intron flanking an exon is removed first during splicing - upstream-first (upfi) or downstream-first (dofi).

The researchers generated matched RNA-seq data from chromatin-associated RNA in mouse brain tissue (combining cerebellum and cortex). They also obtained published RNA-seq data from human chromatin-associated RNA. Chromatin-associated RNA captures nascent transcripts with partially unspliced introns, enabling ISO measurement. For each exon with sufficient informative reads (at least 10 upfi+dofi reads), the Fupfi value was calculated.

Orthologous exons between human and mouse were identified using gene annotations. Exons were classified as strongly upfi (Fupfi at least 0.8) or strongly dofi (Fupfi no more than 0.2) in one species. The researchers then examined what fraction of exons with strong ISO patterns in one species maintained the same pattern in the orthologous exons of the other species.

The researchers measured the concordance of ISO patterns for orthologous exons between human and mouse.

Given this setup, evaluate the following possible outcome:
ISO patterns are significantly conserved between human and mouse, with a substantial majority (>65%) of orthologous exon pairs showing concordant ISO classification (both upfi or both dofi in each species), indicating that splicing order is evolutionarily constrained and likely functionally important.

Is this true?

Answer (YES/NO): YES